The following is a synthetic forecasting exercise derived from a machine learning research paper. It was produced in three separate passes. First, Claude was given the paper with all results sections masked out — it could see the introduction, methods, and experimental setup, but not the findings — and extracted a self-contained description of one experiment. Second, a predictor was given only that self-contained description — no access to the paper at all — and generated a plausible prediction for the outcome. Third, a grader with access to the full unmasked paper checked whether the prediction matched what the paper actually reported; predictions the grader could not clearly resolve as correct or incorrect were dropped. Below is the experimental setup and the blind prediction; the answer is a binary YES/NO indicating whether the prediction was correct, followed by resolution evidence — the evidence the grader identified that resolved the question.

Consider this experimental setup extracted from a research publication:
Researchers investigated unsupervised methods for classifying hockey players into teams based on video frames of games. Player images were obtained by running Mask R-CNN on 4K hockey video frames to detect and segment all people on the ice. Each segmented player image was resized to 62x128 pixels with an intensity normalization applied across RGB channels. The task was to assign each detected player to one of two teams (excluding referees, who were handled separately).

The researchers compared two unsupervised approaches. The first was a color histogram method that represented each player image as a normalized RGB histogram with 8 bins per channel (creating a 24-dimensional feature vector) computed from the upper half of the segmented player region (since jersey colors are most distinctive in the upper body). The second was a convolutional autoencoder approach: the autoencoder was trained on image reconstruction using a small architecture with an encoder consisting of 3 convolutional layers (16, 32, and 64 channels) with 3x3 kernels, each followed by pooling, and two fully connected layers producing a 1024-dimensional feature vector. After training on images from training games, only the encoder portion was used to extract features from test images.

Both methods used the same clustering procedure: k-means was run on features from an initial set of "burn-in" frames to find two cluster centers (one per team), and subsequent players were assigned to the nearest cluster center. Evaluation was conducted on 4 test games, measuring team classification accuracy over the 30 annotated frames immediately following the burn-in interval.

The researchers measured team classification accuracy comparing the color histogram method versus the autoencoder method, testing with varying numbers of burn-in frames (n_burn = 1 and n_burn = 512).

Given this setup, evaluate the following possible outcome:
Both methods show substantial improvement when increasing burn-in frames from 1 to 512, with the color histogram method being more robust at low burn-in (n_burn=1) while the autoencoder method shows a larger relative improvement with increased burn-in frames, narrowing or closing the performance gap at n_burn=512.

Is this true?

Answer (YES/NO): YES